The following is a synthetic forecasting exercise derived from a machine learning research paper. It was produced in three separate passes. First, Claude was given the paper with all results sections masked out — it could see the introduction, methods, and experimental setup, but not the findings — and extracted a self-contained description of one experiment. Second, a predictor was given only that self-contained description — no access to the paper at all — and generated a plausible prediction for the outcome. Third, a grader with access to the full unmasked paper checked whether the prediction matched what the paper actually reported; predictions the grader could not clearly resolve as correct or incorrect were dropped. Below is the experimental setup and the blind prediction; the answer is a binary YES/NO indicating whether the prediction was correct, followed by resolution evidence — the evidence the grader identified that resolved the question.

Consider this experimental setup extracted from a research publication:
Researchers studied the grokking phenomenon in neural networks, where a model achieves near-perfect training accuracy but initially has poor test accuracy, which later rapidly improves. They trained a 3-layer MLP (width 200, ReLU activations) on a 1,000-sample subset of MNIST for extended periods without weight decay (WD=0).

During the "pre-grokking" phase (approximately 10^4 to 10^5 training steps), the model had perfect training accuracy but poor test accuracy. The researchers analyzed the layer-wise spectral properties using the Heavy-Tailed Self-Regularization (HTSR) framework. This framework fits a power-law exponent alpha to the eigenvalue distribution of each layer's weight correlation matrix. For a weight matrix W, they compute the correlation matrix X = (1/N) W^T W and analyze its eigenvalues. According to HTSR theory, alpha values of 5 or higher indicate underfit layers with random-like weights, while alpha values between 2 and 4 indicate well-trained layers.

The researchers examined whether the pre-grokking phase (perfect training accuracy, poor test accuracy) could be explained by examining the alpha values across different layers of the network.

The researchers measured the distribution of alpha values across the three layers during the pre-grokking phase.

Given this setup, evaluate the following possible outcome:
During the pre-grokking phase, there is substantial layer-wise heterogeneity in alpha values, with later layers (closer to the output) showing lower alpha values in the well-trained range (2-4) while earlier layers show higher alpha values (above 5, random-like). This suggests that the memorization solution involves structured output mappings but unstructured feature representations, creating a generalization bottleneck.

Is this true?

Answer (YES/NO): NO